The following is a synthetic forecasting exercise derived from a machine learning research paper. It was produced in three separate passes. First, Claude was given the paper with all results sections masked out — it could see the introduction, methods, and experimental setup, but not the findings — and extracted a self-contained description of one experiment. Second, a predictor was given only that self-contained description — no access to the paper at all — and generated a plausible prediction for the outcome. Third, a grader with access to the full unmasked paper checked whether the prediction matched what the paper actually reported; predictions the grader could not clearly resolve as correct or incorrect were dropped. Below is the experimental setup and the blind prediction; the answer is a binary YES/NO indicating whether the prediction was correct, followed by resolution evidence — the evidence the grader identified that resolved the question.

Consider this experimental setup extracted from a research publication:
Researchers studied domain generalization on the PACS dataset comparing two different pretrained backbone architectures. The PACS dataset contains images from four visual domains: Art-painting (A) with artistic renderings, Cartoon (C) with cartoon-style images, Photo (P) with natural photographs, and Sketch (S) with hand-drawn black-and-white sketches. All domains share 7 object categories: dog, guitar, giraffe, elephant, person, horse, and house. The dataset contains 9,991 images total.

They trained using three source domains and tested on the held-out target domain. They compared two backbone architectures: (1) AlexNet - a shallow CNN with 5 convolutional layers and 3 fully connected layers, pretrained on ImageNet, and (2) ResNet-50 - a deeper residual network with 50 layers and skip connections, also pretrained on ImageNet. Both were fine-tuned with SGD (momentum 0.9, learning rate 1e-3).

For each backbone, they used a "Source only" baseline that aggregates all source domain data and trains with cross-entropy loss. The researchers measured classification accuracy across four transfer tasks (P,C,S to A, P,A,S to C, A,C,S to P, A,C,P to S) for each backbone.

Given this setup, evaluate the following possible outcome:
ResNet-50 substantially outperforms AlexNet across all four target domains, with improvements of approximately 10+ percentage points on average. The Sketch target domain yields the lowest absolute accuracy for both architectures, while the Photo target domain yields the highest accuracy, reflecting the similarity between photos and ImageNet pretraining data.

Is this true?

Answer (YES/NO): YES